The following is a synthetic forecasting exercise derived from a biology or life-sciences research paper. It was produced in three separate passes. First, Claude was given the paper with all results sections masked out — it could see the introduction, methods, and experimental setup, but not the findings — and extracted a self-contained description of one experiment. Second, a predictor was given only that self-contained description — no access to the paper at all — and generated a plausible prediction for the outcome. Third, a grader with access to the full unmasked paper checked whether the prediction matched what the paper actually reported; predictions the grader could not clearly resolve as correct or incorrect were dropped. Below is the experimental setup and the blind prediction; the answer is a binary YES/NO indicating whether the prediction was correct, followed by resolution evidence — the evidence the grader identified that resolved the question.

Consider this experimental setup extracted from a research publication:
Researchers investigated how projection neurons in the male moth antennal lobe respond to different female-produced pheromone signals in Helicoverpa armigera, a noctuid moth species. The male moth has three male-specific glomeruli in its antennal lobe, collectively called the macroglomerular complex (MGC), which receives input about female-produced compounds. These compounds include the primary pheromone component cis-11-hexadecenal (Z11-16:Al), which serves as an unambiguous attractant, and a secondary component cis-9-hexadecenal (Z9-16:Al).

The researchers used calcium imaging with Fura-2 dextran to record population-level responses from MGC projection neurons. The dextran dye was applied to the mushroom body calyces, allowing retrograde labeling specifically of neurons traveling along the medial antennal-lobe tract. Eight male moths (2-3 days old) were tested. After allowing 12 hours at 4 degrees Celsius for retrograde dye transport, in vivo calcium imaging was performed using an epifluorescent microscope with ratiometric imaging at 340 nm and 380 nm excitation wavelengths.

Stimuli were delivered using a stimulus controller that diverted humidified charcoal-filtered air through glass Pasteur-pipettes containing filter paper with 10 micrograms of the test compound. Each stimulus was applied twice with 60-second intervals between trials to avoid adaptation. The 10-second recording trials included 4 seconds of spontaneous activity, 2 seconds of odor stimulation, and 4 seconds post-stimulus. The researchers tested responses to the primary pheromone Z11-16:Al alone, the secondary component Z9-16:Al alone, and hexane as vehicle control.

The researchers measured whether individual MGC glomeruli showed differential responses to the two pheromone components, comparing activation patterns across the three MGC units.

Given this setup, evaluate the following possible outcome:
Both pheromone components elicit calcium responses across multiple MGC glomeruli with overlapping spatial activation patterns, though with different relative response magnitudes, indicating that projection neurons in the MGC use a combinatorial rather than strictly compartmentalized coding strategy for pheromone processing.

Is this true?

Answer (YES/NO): YES